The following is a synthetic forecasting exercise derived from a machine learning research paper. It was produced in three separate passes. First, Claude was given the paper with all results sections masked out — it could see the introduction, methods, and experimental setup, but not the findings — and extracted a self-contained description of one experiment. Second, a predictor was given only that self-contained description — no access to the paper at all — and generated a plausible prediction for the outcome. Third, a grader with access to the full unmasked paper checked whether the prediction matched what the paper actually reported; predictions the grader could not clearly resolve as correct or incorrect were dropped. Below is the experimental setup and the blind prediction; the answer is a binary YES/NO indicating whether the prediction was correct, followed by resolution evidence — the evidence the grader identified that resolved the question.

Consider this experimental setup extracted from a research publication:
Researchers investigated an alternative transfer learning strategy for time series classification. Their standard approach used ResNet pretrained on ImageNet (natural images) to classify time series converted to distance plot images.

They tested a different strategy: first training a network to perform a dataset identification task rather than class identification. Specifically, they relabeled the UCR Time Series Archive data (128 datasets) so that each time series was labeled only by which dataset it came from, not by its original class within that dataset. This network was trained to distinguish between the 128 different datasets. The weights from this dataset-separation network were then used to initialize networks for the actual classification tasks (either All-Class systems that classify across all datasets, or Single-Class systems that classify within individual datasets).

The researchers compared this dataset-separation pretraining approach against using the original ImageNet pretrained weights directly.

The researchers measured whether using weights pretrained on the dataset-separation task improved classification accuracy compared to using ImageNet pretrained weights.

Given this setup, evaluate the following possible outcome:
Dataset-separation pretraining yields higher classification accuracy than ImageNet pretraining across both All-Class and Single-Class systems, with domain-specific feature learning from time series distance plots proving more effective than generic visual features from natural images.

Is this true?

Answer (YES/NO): NO